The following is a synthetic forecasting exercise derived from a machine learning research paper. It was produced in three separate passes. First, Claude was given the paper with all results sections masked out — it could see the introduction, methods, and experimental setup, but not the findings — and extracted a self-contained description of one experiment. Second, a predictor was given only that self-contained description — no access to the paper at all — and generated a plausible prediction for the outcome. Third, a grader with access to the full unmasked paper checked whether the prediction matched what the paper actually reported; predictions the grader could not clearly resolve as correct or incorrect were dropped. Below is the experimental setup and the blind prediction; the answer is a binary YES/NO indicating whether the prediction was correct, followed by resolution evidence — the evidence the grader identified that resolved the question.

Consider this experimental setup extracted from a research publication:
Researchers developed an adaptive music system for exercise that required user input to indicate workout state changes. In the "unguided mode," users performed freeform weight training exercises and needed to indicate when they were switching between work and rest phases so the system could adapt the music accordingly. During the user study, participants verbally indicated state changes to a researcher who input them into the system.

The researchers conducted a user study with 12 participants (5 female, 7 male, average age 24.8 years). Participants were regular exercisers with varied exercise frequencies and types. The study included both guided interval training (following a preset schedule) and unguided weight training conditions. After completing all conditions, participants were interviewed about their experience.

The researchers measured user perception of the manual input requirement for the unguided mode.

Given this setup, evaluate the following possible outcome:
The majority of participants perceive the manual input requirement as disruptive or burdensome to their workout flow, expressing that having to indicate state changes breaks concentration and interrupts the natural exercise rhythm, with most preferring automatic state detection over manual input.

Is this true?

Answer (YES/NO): NO